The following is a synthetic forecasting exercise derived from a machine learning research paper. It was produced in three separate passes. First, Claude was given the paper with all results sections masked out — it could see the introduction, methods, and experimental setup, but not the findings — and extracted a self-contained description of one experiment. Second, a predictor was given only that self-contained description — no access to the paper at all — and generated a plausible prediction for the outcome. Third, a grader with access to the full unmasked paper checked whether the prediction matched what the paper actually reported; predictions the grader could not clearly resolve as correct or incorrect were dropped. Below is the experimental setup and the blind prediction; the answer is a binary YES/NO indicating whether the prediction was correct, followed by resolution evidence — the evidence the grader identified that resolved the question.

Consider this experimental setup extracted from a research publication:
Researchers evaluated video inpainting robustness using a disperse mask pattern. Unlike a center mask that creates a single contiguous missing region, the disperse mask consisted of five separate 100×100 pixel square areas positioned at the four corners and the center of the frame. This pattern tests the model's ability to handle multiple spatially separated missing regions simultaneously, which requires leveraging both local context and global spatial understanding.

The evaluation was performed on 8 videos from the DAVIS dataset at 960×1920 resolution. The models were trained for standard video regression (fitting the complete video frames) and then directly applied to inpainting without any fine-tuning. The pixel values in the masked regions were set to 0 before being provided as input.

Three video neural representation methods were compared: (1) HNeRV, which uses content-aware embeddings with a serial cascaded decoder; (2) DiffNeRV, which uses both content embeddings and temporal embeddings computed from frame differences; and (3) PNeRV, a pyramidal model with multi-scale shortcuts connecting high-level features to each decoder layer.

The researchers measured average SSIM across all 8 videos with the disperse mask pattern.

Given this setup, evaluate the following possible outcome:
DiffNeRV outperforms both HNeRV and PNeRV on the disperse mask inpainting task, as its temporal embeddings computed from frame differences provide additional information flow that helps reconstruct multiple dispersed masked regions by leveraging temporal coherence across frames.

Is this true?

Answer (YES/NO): NO